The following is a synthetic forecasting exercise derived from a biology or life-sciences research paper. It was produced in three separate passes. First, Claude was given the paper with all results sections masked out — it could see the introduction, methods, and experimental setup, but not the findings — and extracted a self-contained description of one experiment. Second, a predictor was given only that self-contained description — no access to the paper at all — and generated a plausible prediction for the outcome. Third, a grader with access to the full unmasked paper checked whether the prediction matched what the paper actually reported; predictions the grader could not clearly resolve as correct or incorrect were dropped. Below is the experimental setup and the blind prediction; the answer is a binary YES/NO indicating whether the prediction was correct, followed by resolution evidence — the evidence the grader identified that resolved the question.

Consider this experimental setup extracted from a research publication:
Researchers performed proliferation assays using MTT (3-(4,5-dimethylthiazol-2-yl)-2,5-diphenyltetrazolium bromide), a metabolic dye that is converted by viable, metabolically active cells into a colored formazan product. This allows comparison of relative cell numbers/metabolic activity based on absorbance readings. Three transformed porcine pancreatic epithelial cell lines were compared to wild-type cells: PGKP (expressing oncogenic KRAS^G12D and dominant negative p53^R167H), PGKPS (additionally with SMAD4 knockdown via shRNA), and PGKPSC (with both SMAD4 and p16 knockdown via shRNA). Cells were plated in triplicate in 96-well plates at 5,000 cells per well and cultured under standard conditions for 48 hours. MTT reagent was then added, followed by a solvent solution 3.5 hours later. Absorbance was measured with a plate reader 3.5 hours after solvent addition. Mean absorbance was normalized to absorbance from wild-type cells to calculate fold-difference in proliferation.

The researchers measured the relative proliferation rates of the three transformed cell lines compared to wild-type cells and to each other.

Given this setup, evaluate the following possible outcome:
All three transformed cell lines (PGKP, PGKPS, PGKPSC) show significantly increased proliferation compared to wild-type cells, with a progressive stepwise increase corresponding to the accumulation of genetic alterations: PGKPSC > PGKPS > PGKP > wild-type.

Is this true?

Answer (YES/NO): NO